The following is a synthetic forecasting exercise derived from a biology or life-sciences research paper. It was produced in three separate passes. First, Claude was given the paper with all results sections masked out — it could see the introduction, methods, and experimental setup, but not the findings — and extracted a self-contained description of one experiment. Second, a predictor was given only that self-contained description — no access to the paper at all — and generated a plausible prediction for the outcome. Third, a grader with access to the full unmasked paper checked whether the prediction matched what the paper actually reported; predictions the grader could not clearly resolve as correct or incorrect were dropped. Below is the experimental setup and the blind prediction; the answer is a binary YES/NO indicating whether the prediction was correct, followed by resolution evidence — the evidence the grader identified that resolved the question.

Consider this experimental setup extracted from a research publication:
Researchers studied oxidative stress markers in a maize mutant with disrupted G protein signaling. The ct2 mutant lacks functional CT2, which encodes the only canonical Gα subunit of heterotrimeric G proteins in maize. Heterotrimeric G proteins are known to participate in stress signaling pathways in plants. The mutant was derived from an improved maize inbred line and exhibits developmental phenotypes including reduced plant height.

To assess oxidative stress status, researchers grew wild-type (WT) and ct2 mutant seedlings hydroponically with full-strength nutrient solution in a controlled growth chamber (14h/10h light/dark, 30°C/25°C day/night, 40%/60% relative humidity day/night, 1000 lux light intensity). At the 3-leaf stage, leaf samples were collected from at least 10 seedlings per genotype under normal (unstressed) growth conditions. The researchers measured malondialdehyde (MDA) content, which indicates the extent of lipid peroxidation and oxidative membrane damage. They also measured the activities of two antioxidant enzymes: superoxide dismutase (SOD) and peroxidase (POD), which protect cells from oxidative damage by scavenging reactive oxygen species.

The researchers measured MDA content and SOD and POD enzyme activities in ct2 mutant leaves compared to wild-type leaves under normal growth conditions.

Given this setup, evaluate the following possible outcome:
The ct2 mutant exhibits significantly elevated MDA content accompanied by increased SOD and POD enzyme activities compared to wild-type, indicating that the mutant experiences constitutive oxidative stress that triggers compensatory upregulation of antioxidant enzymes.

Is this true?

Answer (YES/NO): NO